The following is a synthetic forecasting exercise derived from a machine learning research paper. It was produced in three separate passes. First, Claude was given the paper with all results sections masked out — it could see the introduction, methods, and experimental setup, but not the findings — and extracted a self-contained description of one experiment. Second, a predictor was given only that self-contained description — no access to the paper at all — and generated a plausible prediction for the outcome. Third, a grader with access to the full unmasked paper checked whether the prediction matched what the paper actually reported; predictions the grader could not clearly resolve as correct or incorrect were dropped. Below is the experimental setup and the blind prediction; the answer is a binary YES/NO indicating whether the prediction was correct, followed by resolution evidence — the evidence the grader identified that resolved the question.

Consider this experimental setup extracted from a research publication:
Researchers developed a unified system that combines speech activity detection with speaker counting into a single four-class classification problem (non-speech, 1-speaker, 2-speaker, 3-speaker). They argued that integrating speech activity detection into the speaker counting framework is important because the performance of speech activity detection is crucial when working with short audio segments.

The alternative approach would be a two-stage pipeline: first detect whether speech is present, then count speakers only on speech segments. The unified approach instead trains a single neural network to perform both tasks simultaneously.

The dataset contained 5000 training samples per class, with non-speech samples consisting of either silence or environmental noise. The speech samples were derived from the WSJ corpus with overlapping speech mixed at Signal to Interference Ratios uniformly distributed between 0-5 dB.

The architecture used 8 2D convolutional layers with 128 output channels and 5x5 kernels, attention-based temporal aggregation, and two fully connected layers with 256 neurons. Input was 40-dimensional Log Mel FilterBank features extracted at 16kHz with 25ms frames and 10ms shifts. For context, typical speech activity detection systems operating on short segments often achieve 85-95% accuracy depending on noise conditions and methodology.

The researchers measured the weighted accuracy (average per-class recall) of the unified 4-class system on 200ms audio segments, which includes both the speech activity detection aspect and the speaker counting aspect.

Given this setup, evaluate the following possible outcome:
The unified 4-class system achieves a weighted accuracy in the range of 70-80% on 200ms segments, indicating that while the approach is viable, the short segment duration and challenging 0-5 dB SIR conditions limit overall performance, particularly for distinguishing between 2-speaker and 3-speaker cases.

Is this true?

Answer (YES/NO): YES